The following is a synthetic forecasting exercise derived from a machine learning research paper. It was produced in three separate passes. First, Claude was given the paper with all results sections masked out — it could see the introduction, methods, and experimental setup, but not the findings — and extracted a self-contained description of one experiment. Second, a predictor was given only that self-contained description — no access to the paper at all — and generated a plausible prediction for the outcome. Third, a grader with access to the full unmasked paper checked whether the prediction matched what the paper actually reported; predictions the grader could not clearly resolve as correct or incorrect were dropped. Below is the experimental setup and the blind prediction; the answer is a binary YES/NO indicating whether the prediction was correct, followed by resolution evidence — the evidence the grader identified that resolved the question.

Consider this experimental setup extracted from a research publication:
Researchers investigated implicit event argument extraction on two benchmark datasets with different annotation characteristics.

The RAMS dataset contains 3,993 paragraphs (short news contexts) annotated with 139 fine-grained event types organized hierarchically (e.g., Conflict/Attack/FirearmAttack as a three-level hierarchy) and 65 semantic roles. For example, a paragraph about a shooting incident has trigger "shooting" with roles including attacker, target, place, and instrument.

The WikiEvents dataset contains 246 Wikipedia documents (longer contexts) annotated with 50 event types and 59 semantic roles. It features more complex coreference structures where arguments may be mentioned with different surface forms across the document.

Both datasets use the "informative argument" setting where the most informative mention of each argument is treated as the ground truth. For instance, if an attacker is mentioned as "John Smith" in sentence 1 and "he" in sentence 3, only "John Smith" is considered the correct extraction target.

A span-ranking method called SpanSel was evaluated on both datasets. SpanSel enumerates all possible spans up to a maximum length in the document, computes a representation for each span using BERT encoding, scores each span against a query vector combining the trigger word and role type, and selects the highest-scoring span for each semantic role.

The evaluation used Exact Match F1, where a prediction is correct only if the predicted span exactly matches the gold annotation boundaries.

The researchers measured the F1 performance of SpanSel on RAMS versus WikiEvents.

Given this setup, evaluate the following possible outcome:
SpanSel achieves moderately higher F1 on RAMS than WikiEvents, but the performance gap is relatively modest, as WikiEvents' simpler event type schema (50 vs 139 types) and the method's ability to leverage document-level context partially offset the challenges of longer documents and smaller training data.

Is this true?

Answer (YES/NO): YES